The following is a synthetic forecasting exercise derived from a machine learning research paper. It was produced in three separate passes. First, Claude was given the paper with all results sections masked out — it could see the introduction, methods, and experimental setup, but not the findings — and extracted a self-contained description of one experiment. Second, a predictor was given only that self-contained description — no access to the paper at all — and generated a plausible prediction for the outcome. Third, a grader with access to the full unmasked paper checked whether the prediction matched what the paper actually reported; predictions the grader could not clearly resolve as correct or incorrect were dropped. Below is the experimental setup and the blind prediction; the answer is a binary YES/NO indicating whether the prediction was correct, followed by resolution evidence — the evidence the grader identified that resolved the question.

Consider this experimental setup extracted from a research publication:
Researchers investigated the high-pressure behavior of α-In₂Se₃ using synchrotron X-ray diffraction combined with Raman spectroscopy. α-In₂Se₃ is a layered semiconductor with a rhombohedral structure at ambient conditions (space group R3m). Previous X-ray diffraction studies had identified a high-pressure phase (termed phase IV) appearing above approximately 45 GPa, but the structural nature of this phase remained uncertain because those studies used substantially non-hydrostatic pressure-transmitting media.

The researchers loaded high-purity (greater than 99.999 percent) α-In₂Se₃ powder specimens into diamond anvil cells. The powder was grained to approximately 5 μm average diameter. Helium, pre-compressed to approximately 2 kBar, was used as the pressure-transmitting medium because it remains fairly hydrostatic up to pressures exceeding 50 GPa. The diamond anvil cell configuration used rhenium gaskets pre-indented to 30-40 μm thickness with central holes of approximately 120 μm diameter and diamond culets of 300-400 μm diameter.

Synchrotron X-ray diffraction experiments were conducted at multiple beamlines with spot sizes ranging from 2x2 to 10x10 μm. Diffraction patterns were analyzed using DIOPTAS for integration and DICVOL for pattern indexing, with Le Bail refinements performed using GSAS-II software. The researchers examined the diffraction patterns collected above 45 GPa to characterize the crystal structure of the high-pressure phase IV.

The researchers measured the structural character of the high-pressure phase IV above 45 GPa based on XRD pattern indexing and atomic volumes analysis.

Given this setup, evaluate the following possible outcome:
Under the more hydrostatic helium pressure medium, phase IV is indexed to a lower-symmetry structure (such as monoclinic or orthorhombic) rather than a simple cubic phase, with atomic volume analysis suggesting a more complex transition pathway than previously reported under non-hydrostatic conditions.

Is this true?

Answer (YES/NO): YES